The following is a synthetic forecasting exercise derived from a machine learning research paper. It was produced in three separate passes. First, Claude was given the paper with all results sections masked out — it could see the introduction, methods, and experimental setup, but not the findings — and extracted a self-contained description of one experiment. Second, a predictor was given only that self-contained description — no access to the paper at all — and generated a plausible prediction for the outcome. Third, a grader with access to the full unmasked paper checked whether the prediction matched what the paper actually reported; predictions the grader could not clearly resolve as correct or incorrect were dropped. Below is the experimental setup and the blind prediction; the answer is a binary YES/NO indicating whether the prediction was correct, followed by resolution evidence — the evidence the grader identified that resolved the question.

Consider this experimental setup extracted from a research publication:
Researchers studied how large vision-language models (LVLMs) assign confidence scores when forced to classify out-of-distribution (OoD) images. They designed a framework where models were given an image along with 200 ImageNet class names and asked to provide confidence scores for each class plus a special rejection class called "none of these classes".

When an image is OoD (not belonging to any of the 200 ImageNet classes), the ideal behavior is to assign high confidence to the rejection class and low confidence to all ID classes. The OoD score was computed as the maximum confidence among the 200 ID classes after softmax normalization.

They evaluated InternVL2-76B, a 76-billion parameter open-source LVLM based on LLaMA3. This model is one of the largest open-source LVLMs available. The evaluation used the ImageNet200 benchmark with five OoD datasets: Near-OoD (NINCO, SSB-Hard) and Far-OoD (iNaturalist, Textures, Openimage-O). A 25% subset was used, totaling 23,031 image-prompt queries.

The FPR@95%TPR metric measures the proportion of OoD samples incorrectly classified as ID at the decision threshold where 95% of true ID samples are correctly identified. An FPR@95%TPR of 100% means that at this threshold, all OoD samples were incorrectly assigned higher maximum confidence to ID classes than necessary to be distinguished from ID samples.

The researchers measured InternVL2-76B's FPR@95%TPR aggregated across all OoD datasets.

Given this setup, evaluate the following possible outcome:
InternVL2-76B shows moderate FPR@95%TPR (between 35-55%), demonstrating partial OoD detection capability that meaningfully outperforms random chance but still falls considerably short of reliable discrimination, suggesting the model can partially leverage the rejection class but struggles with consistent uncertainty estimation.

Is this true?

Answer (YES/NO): NO